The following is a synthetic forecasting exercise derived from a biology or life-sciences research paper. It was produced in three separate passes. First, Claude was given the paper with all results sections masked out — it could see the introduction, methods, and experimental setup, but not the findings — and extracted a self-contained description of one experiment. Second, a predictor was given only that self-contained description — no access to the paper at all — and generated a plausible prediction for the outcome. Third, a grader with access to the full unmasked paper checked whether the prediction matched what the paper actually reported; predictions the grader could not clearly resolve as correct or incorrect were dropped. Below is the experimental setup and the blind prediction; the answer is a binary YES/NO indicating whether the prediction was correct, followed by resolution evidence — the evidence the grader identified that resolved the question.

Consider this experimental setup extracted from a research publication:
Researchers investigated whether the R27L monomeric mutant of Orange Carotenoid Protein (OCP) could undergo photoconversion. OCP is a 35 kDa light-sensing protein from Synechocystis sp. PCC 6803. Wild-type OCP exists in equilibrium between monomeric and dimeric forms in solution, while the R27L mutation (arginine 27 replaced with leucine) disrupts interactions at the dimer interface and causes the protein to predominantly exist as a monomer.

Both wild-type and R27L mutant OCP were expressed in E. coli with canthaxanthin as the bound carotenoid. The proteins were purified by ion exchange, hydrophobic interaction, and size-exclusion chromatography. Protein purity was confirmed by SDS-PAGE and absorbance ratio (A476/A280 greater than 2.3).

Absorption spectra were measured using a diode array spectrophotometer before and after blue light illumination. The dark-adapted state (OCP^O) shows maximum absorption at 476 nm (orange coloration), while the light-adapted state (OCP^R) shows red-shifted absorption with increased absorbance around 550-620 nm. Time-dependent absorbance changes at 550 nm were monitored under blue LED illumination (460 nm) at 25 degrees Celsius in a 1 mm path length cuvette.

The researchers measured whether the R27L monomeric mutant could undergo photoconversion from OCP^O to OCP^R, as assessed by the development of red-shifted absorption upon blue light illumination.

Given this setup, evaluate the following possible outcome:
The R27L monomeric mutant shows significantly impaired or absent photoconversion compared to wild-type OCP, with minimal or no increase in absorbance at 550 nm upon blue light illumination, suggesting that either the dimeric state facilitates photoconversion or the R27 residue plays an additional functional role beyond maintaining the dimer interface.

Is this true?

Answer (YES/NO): NO